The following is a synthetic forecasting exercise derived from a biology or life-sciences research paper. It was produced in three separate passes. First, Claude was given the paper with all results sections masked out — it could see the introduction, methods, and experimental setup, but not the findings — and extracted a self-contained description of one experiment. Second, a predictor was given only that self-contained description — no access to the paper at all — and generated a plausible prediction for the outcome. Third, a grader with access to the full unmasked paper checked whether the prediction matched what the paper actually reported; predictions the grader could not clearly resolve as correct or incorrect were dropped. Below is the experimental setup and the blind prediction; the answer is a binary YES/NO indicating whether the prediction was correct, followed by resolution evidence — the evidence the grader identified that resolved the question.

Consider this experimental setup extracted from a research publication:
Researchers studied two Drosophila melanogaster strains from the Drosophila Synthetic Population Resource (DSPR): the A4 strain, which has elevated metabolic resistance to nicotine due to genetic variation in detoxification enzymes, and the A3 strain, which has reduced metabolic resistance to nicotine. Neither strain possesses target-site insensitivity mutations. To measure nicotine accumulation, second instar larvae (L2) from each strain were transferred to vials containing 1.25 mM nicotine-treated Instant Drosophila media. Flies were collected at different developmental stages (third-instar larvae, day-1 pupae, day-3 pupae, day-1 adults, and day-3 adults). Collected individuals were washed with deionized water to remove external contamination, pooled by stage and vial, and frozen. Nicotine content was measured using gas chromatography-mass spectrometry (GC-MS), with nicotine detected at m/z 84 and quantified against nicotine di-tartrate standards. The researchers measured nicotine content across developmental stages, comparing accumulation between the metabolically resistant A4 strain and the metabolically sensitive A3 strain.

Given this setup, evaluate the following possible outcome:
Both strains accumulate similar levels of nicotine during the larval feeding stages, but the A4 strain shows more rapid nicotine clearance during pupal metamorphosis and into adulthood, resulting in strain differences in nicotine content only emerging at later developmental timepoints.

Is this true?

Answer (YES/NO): NO